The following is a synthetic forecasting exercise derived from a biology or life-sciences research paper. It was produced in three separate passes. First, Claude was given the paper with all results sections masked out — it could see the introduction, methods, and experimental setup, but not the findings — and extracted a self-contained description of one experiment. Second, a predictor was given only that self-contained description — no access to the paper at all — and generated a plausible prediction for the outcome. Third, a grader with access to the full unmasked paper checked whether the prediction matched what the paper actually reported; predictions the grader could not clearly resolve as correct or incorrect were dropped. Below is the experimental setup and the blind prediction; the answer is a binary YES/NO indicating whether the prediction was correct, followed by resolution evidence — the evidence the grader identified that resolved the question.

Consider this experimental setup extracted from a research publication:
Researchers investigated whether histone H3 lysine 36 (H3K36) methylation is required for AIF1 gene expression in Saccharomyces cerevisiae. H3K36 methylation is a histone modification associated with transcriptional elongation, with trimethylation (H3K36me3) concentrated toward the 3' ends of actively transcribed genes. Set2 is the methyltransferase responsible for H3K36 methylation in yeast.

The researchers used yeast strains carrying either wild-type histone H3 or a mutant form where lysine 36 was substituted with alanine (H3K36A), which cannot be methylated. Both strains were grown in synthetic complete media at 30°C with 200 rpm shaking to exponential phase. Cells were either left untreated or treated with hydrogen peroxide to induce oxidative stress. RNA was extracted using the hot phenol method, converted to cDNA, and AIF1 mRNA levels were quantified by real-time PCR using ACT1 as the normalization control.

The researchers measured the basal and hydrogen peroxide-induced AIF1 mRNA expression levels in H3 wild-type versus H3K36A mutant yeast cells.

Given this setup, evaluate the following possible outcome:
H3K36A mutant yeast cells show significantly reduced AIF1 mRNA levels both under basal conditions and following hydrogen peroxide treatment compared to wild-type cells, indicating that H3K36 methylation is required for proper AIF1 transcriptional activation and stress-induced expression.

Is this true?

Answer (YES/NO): YES